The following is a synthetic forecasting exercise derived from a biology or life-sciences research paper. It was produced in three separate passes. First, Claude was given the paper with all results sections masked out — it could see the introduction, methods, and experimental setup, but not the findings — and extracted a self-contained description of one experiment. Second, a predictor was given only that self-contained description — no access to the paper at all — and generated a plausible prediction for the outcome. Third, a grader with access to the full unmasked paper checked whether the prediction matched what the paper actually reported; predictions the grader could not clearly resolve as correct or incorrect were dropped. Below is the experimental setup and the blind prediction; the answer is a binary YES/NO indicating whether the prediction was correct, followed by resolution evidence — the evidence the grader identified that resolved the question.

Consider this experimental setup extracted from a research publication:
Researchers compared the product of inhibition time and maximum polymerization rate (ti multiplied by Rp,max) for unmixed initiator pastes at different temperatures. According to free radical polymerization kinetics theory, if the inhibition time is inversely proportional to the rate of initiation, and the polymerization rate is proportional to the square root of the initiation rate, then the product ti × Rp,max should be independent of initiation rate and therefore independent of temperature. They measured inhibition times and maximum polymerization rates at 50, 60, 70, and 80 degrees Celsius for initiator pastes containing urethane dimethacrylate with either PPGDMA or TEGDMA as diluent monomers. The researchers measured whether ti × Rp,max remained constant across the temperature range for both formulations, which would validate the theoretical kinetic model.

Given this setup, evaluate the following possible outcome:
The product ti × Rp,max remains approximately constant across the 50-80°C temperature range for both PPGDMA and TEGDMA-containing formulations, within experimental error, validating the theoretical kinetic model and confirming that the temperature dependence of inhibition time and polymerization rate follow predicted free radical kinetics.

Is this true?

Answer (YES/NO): NO